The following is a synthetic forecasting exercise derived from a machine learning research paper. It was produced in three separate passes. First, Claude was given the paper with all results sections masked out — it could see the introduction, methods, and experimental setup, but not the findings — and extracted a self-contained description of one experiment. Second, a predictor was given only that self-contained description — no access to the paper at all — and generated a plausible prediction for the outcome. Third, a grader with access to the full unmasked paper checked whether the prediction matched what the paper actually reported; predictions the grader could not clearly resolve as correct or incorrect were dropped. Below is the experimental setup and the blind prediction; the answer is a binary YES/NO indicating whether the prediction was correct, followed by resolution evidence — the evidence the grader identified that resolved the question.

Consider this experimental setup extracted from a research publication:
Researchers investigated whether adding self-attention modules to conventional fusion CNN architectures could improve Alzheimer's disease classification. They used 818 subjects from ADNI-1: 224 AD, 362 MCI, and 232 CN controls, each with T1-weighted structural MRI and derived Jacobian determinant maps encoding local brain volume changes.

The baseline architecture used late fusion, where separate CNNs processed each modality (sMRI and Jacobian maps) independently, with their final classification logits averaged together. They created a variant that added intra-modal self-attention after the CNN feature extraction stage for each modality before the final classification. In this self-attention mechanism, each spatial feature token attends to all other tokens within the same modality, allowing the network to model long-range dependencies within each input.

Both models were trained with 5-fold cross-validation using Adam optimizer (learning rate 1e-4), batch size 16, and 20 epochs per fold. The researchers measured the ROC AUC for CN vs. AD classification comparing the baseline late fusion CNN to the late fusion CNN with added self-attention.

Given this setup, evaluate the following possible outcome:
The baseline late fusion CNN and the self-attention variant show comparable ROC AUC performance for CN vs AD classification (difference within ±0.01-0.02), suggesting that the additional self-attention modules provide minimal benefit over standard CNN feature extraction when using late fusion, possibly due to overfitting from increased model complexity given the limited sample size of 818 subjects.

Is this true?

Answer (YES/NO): YES